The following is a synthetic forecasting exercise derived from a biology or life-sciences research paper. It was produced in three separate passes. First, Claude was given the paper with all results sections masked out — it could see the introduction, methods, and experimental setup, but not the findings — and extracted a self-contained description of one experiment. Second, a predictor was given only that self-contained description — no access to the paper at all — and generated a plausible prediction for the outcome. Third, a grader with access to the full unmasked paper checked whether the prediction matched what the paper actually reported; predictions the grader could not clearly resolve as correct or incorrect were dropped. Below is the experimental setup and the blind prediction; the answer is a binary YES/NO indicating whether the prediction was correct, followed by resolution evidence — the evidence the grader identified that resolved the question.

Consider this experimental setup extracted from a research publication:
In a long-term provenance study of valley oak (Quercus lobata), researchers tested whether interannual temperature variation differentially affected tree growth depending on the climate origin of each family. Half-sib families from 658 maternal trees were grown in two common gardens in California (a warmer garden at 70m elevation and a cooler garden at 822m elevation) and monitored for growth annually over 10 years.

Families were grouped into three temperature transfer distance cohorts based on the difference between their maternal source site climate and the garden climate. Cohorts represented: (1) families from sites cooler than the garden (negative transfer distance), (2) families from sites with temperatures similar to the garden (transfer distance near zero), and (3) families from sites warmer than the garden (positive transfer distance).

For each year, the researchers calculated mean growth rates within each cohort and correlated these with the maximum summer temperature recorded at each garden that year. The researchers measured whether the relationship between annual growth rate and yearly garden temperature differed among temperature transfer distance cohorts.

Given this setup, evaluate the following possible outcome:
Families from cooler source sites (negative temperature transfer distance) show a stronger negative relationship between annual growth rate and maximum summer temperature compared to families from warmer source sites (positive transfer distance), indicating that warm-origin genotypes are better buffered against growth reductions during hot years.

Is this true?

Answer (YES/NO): NO